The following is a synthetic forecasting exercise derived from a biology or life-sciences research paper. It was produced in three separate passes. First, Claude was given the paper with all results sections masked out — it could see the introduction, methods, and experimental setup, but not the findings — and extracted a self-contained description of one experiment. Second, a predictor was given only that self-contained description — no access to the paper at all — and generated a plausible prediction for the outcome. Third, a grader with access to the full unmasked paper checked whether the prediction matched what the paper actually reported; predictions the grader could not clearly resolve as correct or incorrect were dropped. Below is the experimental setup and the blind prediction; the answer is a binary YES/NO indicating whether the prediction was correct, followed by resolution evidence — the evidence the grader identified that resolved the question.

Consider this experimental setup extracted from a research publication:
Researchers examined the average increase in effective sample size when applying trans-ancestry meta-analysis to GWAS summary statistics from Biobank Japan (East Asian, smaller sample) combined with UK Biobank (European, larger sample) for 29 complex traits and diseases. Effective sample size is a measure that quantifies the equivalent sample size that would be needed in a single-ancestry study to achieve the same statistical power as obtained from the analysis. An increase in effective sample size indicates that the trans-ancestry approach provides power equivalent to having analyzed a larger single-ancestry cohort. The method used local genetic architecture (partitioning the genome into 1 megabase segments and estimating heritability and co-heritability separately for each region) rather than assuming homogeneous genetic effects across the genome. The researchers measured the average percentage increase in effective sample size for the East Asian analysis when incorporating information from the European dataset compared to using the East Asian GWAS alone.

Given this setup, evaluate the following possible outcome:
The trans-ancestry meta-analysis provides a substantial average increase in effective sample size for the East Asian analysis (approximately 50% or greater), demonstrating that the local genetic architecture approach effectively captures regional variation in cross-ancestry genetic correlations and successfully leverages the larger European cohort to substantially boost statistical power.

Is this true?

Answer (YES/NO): YES